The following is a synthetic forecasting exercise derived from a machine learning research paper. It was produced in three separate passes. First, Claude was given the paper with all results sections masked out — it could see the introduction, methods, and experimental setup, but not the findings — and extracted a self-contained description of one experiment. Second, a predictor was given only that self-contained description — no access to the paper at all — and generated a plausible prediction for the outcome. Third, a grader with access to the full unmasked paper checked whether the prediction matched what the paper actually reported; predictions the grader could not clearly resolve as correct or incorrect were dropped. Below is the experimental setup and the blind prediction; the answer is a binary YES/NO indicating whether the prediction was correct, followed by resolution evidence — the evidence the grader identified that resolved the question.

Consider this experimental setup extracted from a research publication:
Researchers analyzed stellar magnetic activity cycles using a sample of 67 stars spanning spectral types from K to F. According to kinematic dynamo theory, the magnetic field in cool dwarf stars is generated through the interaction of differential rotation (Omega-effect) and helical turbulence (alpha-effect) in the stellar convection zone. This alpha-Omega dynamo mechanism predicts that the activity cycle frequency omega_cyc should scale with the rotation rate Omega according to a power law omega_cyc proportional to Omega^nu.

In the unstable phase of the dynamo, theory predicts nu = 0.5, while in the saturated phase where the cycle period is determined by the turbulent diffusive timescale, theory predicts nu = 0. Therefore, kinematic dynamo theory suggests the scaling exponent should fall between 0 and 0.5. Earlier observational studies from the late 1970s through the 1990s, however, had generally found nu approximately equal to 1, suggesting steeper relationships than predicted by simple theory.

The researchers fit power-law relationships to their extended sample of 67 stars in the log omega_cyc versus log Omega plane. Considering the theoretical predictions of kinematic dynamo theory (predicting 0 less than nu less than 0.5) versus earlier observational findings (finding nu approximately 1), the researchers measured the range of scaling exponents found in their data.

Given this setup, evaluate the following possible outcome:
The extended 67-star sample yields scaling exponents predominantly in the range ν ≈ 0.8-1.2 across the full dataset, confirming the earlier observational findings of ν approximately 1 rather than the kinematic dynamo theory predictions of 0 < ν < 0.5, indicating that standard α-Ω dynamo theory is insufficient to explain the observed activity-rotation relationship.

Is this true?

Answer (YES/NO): NO